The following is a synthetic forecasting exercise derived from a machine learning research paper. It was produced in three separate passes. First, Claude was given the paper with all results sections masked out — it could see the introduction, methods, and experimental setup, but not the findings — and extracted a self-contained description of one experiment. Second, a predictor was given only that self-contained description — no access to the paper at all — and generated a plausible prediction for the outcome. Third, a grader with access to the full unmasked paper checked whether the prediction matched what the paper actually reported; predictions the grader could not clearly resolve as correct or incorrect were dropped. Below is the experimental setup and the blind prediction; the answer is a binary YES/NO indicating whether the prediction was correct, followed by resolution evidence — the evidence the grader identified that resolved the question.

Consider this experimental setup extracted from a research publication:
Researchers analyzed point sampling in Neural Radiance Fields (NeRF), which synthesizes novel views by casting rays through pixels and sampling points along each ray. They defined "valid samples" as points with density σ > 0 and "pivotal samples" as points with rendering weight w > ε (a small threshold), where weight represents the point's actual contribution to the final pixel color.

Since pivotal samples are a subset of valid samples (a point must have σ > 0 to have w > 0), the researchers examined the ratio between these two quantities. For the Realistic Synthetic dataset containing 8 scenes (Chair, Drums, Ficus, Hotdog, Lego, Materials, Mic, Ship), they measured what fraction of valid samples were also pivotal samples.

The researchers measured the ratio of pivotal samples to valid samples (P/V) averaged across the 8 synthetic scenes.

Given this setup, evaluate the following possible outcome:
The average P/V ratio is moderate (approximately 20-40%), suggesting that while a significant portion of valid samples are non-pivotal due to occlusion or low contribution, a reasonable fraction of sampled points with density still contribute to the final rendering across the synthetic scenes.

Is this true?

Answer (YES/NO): YES